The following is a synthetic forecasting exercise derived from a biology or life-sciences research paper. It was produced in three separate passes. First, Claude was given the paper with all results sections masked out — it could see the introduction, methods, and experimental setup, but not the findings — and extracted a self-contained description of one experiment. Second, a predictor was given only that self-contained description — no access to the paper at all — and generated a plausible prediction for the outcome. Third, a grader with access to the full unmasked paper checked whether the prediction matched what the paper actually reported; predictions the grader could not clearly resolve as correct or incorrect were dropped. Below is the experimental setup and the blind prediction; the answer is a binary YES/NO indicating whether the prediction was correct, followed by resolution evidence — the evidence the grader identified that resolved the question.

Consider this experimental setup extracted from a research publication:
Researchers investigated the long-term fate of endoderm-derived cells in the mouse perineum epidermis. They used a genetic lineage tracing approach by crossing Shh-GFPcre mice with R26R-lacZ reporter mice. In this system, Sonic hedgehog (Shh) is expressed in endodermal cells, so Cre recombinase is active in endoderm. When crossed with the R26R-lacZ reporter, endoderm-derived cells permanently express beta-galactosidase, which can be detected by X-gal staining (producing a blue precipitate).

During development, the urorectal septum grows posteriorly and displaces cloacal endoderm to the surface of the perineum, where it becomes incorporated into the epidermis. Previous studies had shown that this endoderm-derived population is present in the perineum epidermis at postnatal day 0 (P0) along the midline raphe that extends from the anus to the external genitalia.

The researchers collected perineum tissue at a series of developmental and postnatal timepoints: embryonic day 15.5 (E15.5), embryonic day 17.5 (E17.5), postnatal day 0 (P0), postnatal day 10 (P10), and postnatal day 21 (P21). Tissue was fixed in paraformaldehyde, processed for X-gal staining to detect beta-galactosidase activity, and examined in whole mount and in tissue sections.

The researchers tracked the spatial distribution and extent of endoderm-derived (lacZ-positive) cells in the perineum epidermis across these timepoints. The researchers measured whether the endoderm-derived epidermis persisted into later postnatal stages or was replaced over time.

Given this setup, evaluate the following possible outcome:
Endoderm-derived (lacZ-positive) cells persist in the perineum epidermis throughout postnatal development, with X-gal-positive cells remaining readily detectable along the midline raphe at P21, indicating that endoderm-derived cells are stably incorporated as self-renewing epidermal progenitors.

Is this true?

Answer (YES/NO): NO